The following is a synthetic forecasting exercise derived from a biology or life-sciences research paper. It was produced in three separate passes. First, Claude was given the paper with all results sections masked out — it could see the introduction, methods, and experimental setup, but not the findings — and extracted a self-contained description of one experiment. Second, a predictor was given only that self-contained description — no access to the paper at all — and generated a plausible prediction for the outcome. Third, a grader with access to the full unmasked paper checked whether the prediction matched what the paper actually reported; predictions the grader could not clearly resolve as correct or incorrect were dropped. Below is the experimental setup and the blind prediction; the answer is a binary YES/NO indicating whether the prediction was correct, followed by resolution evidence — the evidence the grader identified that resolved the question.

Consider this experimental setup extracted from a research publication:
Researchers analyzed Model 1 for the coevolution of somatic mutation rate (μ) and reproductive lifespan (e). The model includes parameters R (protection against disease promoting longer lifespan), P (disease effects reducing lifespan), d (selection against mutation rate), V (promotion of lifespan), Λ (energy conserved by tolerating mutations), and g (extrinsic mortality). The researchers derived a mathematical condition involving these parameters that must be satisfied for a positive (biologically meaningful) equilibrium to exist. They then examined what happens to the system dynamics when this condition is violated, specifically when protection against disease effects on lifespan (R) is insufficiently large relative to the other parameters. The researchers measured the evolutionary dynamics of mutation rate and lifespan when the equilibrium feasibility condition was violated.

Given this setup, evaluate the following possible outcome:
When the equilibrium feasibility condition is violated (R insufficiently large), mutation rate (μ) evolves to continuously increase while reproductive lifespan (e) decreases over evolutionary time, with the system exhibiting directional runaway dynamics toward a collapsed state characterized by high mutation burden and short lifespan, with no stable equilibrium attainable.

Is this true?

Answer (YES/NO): YES